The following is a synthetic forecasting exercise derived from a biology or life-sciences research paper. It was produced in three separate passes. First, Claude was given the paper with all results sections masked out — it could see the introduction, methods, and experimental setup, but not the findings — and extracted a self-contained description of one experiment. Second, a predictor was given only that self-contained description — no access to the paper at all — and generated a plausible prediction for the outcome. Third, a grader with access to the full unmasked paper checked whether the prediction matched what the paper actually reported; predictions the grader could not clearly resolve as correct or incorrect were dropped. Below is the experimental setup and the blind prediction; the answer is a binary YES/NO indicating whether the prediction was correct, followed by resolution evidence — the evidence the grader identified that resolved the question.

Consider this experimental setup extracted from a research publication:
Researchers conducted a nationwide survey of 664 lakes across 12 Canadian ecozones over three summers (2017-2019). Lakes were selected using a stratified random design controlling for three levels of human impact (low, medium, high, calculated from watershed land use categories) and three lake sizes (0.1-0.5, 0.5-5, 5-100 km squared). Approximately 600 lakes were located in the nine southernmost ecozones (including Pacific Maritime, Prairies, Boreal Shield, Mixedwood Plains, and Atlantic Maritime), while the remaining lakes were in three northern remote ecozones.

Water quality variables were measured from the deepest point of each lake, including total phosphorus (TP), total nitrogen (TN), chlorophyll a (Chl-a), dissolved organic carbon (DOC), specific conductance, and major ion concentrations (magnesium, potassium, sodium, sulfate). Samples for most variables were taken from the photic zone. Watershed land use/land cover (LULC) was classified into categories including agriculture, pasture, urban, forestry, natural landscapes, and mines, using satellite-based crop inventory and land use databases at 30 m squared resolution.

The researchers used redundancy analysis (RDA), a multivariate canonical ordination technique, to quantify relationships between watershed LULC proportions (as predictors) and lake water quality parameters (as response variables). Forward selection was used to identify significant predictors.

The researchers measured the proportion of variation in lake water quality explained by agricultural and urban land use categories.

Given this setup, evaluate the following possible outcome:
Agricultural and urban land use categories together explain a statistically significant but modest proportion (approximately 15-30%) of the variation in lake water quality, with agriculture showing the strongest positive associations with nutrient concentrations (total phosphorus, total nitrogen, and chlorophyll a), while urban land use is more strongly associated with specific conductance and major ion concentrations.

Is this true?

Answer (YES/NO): NO